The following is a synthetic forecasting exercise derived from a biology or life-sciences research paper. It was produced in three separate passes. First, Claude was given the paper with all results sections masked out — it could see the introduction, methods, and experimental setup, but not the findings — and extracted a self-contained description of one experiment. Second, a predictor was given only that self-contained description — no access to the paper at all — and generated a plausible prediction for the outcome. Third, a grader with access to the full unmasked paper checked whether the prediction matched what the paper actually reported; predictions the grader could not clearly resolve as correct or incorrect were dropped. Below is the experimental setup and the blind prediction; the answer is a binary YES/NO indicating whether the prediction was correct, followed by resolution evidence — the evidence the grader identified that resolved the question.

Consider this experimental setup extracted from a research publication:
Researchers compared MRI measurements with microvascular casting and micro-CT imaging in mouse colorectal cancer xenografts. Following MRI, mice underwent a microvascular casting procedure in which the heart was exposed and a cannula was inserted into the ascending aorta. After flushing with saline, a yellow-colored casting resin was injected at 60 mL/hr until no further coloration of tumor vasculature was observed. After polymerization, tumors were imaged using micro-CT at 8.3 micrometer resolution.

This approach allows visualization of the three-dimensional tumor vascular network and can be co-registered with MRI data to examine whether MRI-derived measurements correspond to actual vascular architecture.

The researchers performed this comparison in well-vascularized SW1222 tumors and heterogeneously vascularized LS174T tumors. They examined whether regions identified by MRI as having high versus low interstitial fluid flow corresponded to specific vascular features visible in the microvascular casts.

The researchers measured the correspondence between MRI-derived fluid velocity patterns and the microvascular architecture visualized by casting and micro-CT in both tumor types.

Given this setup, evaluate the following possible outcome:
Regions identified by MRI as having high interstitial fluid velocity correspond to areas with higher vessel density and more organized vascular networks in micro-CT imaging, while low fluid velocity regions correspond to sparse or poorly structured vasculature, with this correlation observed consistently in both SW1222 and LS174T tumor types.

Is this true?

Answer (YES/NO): NO